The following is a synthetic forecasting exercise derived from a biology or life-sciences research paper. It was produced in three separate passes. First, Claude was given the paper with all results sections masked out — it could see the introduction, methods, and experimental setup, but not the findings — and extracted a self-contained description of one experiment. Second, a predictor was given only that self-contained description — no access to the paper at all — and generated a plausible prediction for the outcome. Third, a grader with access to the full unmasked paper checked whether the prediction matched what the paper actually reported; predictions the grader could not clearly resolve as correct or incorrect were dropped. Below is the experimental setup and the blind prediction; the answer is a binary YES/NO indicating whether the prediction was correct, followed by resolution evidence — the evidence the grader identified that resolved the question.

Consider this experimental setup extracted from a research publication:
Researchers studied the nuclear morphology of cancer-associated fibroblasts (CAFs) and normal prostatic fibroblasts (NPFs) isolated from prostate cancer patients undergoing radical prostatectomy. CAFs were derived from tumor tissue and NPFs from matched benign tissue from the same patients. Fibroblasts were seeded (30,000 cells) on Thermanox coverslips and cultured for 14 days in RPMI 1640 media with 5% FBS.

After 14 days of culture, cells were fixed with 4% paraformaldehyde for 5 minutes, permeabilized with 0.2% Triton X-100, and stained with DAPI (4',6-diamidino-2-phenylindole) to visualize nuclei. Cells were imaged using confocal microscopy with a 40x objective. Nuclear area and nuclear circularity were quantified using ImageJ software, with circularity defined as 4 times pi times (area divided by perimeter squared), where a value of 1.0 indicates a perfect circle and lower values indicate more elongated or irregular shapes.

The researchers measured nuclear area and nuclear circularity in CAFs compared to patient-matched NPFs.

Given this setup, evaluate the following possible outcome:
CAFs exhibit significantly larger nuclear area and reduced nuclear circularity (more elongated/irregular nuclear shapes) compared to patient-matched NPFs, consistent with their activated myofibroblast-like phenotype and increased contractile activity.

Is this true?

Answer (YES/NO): YES